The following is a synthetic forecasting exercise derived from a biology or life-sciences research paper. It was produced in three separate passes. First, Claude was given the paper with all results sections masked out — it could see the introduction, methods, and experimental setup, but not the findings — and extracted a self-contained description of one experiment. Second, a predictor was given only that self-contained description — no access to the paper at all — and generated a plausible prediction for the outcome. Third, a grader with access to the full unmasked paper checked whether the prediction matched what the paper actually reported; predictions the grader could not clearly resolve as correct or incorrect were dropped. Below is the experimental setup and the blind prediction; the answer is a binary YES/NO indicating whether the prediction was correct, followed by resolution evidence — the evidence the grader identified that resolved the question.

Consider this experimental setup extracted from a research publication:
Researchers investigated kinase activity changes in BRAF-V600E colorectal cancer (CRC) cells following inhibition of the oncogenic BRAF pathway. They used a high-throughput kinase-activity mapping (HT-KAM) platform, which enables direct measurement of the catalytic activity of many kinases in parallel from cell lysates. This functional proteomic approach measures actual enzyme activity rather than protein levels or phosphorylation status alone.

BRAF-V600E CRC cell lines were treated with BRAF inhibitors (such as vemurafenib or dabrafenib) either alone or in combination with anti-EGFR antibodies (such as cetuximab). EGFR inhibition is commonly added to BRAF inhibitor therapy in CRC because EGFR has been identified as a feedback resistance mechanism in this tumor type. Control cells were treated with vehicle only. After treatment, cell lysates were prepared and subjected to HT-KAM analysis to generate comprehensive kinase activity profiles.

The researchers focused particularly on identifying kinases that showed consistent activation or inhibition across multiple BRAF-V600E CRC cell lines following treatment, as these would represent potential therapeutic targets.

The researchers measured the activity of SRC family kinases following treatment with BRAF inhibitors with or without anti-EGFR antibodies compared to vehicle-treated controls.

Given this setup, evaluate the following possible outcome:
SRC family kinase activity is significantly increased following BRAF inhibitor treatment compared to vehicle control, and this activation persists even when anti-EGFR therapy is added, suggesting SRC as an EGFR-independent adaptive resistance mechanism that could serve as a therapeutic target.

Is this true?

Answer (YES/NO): YES